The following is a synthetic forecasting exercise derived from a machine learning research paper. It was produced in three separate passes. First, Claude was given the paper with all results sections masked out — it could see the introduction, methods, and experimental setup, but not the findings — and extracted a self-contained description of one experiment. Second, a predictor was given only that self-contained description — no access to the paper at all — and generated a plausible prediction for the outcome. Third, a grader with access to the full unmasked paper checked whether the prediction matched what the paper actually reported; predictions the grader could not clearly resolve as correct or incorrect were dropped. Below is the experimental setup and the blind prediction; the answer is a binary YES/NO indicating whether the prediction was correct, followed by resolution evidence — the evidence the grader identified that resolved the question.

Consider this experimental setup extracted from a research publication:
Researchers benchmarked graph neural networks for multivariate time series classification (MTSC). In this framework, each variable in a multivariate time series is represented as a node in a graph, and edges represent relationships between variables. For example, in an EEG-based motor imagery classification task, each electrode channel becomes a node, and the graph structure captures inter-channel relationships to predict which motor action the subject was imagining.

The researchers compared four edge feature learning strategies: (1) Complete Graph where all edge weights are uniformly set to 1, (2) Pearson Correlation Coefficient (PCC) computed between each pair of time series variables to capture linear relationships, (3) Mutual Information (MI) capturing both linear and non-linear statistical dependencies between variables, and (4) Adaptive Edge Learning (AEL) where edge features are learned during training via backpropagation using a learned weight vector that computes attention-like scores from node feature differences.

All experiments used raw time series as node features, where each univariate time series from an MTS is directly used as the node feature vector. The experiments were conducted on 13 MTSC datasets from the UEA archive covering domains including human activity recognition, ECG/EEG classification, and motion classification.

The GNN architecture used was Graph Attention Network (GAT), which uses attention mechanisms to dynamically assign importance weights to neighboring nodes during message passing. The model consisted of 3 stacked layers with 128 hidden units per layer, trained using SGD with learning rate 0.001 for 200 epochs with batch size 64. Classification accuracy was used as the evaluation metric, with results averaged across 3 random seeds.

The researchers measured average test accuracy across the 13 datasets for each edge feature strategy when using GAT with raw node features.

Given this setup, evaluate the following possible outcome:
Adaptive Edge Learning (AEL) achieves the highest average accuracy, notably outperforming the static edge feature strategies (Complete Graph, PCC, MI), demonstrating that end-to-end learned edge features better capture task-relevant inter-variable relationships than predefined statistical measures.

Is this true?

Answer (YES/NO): NO